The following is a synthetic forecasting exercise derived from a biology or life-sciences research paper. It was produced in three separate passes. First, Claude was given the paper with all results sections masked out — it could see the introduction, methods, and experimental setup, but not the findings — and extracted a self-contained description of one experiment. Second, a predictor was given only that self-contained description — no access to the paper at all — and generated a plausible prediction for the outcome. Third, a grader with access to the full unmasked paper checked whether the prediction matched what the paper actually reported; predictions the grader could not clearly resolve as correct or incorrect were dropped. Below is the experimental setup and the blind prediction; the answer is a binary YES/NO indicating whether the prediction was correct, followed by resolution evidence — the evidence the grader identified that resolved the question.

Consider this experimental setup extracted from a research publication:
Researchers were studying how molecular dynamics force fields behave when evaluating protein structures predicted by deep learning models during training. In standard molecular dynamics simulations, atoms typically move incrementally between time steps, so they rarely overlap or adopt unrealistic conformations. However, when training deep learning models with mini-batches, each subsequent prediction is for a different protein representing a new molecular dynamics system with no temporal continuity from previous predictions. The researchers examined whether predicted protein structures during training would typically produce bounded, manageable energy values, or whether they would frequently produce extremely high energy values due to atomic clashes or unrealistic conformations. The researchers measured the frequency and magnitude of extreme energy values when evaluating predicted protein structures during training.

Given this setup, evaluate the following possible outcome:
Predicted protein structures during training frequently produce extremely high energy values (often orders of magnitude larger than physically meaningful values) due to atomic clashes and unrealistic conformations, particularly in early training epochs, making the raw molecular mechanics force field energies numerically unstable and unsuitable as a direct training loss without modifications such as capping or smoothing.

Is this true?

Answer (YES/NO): YES